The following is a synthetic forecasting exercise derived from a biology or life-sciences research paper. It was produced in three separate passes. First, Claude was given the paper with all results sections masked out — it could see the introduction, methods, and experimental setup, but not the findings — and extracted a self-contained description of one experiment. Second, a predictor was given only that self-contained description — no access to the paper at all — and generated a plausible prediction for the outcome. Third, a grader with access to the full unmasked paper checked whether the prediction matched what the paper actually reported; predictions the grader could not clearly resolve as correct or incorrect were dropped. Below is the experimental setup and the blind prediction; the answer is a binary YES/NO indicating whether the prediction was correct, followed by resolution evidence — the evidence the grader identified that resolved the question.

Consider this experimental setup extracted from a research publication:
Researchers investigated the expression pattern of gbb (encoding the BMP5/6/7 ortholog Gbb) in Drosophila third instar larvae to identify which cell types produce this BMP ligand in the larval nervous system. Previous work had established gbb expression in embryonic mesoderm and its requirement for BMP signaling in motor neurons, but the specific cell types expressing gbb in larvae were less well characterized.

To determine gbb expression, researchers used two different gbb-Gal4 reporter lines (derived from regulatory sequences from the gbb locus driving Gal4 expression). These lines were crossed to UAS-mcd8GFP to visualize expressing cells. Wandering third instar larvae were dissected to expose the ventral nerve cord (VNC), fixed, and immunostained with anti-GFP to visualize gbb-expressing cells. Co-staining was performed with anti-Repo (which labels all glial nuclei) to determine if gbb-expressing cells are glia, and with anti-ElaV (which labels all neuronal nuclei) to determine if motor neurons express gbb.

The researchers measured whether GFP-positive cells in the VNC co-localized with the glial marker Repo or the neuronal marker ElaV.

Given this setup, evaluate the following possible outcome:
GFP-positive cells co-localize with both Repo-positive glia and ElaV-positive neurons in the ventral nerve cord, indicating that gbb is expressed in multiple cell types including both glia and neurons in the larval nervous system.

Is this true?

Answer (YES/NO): NO